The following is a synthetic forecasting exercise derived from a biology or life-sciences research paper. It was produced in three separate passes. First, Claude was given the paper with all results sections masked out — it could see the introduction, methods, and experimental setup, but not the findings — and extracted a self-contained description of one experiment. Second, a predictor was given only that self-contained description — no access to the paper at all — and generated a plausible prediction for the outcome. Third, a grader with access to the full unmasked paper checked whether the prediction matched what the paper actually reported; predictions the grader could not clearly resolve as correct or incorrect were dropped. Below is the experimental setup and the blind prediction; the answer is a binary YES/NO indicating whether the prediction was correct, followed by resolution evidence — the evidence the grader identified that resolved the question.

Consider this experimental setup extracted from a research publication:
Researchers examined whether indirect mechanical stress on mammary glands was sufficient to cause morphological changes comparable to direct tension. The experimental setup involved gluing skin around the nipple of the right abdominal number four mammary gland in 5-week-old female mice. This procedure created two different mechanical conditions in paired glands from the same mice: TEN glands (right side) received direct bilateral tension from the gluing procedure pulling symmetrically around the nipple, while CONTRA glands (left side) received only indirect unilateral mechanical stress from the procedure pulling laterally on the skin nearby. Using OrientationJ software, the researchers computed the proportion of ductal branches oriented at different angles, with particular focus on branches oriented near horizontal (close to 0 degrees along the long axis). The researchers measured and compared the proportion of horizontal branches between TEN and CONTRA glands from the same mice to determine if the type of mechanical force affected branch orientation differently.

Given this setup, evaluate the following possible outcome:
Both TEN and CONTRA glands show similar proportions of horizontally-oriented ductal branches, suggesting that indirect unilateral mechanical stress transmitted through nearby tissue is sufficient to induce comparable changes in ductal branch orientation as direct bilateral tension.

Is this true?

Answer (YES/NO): NO